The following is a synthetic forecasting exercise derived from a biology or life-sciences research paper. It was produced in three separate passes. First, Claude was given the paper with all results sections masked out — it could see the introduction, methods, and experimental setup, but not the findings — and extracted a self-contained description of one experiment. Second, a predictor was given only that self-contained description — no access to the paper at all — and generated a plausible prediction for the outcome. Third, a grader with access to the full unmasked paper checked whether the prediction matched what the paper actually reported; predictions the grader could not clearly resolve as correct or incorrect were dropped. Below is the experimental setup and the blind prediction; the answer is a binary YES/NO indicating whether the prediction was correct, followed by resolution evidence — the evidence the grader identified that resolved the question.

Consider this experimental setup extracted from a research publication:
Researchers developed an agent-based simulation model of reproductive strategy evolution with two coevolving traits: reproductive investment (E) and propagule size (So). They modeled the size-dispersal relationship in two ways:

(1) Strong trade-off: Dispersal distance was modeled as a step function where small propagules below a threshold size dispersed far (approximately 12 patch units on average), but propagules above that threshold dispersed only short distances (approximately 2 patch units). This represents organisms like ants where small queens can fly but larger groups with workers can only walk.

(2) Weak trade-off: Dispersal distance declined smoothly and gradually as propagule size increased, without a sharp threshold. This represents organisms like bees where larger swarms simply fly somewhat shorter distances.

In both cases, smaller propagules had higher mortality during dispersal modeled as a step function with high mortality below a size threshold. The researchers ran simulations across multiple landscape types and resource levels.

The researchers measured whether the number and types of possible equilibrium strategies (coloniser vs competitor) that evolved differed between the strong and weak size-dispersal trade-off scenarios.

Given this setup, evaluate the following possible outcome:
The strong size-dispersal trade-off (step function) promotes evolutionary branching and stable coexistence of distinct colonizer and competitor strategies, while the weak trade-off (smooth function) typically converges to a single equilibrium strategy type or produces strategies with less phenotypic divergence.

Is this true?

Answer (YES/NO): NO